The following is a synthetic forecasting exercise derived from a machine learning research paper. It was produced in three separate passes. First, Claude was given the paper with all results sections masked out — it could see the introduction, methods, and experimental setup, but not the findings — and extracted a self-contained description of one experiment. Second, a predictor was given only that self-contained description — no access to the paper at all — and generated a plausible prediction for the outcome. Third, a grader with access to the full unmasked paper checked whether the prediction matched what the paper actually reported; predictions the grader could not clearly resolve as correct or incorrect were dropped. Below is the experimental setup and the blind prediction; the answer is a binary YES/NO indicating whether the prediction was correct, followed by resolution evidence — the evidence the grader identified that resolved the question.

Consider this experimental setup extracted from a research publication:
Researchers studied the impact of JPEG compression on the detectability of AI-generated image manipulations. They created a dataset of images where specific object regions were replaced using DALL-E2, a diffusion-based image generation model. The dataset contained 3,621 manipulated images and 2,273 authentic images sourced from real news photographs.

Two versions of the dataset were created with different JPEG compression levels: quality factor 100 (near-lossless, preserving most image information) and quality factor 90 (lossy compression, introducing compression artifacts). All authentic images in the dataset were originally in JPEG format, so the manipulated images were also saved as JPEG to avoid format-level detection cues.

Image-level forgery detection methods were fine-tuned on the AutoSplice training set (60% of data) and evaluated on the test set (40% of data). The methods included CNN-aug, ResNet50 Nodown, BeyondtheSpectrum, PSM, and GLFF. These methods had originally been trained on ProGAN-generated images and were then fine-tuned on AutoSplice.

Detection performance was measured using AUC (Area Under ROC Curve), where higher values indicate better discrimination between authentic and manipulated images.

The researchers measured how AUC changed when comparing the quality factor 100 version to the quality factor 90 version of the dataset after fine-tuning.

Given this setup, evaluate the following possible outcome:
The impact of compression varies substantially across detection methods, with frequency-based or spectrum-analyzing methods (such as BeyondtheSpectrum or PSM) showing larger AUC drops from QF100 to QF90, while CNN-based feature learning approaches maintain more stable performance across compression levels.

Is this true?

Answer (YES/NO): NO